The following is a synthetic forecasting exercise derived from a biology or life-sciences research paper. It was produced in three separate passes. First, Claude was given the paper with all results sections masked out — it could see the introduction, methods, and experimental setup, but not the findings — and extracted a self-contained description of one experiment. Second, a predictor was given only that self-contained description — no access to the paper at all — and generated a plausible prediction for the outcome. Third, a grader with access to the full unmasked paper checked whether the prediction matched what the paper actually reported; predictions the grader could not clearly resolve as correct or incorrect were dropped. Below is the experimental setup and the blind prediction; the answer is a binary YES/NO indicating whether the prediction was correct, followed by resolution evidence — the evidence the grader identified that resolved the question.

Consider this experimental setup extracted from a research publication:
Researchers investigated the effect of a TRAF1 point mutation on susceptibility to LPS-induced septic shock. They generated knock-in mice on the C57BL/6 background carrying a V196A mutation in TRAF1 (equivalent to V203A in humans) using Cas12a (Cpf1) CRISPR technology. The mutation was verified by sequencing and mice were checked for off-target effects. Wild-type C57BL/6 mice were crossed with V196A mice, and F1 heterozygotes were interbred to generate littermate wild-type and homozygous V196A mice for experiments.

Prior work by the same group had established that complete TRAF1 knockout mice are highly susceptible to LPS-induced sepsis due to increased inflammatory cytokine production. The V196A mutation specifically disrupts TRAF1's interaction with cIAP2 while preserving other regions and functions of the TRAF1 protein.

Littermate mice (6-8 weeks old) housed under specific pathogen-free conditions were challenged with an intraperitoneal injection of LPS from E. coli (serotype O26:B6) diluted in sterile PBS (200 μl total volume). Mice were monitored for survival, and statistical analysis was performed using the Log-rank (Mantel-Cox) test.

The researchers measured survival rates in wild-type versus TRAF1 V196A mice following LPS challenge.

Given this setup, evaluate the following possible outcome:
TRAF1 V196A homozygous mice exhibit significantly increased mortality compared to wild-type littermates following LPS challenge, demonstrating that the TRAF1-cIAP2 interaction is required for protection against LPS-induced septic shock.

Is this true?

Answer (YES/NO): NO